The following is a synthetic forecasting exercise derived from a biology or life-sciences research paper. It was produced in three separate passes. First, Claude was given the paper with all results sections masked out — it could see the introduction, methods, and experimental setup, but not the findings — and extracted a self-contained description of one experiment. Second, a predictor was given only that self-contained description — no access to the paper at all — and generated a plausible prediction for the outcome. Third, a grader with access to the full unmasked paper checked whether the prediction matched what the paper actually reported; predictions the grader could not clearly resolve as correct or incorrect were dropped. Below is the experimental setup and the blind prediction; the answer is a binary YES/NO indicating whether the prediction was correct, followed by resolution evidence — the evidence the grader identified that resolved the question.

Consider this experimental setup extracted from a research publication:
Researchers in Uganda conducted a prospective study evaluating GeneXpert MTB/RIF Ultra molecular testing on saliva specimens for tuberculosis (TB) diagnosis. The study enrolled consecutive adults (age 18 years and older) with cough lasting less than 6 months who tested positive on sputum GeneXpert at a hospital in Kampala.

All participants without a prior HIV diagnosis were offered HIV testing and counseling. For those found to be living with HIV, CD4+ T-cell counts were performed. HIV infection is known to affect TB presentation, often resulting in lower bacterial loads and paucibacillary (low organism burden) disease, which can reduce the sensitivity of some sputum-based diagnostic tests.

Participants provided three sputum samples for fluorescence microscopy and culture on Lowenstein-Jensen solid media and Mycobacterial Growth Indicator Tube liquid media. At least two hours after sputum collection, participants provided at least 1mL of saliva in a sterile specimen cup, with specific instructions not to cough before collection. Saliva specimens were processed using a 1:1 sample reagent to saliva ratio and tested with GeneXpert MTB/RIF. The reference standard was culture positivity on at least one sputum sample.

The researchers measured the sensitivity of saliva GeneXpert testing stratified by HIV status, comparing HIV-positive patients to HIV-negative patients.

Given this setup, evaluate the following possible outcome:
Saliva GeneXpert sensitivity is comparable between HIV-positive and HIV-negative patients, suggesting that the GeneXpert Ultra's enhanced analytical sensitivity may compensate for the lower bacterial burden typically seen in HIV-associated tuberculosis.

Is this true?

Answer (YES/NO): NO